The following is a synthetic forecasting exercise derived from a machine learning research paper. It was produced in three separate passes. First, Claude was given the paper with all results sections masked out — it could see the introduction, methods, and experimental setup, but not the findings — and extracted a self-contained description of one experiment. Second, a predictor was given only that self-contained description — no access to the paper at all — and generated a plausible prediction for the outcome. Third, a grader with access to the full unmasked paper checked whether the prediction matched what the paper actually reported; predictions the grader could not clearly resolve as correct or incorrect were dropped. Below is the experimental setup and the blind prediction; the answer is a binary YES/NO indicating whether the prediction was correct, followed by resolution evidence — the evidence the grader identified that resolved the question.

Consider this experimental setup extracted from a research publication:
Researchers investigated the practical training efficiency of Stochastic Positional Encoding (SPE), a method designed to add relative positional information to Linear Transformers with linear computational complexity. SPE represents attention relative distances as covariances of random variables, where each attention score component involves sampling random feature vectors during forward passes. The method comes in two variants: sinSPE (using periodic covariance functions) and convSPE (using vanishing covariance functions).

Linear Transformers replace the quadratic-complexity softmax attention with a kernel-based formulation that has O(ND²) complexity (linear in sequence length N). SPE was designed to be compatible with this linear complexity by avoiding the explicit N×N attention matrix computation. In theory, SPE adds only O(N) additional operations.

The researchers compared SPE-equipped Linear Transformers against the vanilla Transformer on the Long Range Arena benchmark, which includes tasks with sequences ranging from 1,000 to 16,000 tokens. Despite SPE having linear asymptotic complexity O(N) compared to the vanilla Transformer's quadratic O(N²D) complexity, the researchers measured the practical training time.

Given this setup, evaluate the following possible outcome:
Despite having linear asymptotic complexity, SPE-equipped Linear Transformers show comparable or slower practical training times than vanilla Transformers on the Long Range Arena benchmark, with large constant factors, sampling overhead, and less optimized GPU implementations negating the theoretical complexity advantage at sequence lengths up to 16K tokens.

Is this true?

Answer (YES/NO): YES